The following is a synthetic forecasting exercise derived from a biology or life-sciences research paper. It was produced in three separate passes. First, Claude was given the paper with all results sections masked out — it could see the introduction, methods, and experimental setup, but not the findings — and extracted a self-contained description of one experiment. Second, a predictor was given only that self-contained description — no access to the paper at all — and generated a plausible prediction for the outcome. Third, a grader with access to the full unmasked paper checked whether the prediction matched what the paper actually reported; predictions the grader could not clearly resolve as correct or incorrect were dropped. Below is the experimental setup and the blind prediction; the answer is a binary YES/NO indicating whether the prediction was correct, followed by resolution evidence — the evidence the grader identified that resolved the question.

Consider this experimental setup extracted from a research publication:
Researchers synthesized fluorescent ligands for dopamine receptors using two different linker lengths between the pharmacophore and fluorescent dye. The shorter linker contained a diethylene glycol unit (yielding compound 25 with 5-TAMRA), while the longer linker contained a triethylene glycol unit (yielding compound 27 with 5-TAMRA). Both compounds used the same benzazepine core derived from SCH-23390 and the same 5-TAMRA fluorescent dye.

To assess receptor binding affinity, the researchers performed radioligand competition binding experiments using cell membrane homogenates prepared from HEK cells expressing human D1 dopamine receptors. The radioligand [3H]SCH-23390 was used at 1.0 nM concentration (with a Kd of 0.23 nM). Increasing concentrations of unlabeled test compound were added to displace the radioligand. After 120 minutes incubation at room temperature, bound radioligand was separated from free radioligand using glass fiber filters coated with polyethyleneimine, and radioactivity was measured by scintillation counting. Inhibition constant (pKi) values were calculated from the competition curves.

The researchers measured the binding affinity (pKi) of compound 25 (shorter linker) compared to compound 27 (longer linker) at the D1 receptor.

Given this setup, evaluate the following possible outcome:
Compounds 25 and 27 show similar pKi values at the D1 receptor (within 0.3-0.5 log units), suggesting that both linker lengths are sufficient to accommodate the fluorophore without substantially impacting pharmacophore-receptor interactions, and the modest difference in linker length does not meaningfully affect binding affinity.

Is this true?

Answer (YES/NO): YES